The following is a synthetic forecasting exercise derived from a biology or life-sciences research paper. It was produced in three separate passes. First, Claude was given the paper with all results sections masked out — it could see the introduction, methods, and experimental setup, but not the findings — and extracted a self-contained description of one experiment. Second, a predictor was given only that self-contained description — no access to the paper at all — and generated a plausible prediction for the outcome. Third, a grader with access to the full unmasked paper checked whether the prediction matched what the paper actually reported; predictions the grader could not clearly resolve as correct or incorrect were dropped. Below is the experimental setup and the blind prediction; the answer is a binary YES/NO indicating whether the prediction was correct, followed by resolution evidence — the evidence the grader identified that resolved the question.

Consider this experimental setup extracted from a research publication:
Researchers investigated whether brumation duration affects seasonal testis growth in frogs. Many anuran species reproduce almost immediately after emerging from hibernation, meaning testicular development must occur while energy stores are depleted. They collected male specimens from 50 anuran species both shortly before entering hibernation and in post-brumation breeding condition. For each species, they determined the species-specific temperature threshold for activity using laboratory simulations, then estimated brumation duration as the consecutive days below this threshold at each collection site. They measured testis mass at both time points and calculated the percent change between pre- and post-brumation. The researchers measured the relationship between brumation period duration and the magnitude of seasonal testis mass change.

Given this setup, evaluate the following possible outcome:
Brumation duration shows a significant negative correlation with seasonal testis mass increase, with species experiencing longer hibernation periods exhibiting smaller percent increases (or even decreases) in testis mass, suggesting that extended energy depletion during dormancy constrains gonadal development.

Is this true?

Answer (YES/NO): NO